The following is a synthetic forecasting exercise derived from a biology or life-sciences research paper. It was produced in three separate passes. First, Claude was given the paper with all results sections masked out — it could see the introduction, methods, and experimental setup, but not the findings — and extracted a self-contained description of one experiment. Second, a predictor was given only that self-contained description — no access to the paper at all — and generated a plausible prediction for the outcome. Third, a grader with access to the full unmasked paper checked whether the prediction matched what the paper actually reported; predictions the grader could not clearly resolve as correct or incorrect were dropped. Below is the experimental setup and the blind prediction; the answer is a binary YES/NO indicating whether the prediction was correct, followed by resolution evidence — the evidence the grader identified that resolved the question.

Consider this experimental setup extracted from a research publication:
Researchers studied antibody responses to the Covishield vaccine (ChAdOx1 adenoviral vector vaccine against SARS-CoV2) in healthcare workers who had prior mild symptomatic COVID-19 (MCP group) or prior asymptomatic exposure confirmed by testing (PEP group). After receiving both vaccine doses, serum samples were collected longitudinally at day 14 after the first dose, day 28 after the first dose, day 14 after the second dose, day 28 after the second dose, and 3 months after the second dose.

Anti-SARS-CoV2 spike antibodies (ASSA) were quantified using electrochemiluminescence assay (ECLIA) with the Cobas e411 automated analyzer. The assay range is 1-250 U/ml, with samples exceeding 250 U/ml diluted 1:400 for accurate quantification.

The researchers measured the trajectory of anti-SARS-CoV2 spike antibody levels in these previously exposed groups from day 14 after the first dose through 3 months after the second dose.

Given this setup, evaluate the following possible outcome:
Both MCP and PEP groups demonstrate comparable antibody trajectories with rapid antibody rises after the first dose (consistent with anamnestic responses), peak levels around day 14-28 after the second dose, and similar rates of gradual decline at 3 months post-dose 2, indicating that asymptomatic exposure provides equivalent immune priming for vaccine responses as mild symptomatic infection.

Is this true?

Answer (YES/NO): NO